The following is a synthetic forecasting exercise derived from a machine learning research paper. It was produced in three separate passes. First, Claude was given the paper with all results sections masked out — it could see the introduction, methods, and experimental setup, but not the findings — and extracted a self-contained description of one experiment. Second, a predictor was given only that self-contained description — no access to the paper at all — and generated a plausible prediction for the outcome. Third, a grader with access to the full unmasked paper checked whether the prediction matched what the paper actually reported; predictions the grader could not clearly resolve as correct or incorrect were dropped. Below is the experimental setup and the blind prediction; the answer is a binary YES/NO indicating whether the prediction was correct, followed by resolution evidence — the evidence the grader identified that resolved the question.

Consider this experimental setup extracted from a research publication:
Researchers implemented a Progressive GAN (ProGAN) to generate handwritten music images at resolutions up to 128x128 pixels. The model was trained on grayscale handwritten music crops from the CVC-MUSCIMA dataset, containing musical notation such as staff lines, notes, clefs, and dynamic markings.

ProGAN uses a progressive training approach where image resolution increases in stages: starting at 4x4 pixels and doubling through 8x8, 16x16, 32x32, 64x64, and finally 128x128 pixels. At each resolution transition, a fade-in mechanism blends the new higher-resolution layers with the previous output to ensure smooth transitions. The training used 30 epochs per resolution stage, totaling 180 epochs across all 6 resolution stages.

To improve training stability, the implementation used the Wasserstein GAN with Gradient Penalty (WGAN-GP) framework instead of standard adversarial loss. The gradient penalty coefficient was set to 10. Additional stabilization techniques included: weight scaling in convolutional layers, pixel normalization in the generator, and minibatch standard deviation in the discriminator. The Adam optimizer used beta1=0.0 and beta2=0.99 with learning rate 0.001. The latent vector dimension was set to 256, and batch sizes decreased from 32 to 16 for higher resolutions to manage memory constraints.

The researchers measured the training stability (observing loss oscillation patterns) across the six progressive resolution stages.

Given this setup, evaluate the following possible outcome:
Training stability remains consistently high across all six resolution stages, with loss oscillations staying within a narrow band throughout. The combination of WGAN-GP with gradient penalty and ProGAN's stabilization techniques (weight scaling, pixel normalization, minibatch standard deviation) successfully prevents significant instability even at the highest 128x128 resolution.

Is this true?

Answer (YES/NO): NO